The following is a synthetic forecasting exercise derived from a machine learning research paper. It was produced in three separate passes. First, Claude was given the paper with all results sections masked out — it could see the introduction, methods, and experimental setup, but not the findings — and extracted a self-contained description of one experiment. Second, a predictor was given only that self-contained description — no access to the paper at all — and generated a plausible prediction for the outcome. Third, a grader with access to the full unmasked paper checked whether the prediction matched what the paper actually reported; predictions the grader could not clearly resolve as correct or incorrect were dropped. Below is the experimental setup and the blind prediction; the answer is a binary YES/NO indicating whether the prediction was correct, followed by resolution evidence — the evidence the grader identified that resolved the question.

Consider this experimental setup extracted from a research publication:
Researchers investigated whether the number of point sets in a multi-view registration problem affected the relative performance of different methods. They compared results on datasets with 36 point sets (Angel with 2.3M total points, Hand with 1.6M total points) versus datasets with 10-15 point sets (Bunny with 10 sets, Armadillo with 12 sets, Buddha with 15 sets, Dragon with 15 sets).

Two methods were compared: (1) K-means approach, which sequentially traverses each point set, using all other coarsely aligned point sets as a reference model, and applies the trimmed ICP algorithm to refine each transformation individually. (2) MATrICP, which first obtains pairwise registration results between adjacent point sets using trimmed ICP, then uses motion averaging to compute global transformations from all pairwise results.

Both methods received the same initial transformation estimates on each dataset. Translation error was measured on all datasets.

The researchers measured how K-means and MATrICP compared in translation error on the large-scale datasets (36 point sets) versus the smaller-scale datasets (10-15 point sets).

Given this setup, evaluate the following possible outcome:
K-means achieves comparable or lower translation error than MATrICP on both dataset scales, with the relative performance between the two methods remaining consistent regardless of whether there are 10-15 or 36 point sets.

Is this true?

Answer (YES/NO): NO